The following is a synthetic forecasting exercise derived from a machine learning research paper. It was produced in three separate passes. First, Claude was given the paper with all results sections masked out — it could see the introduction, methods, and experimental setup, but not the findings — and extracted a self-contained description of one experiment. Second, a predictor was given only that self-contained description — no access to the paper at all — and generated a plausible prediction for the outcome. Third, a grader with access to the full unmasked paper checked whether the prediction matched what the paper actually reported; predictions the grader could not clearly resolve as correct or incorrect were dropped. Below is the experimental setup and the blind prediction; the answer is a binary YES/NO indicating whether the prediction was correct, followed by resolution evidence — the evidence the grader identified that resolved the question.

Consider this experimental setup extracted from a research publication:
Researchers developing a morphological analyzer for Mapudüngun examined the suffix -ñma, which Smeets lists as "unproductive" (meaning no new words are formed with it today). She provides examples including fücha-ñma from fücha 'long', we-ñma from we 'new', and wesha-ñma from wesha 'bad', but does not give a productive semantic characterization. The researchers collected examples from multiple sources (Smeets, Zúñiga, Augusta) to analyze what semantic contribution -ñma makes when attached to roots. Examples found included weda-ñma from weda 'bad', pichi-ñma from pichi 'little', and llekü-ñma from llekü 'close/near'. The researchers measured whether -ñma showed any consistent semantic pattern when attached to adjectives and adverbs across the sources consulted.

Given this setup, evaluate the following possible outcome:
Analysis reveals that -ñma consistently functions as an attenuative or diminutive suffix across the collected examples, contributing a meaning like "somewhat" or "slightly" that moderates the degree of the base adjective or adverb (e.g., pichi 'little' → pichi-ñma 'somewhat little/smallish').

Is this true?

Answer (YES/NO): NO